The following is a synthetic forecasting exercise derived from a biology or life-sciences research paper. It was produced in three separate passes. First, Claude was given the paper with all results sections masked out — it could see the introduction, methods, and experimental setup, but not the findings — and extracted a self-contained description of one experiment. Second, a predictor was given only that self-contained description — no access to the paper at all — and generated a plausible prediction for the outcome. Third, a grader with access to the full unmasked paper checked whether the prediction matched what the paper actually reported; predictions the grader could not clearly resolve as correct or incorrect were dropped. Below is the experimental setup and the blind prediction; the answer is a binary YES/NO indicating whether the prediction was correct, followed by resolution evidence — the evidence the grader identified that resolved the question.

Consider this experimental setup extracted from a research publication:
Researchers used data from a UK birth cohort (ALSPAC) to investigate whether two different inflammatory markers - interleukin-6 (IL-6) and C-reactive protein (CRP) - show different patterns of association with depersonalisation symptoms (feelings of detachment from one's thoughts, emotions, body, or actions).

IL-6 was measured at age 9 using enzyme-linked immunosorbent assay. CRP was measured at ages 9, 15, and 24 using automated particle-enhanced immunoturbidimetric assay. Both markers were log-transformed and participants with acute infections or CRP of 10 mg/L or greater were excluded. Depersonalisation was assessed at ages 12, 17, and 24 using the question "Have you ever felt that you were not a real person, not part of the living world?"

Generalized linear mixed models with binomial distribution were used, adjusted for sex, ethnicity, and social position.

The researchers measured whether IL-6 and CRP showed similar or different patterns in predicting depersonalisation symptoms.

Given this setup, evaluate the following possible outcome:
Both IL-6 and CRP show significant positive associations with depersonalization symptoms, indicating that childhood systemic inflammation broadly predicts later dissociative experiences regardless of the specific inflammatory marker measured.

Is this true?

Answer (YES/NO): NO